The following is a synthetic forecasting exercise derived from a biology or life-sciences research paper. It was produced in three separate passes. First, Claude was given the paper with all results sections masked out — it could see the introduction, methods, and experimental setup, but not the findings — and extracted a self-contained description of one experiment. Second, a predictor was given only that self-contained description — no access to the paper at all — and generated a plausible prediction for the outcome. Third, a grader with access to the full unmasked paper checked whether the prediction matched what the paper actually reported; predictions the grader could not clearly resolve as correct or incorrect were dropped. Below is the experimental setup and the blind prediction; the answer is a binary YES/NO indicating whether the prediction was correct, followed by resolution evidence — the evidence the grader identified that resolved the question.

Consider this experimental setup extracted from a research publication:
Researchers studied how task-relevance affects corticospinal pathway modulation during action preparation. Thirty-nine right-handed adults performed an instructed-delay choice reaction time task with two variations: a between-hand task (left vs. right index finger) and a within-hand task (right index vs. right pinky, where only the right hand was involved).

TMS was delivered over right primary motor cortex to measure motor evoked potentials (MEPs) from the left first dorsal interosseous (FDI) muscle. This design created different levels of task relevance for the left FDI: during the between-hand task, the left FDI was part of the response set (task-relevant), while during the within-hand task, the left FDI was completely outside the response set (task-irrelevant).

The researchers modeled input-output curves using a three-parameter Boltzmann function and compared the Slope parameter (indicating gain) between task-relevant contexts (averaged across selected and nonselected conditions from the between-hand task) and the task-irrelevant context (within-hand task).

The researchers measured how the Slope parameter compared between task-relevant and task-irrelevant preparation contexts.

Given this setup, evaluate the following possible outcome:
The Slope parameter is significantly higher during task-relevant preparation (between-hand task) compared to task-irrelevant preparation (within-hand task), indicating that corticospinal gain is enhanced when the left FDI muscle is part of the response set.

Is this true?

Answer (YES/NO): YES